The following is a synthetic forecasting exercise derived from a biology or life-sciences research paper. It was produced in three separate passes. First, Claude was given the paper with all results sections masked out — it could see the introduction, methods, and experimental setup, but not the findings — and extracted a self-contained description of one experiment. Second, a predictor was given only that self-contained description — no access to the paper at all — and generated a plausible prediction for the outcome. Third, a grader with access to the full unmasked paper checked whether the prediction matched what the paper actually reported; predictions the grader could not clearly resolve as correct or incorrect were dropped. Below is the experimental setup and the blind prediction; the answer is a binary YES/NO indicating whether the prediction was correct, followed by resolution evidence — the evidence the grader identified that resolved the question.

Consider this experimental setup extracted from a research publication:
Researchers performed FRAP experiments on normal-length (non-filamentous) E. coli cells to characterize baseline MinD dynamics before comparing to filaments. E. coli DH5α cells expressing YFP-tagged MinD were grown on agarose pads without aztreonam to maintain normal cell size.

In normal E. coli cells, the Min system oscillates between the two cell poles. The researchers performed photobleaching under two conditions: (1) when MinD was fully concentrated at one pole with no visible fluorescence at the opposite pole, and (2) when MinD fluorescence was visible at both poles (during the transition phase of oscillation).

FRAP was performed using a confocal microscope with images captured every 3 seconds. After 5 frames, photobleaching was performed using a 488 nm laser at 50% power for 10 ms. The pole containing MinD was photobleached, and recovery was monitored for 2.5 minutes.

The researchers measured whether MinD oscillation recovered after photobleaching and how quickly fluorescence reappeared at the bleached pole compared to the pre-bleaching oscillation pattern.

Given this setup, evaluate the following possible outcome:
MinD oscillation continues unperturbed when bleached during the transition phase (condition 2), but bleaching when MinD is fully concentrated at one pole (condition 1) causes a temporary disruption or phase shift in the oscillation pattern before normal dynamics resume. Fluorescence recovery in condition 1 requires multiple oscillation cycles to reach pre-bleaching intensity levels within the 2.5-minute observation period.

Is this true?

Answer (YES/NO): NO